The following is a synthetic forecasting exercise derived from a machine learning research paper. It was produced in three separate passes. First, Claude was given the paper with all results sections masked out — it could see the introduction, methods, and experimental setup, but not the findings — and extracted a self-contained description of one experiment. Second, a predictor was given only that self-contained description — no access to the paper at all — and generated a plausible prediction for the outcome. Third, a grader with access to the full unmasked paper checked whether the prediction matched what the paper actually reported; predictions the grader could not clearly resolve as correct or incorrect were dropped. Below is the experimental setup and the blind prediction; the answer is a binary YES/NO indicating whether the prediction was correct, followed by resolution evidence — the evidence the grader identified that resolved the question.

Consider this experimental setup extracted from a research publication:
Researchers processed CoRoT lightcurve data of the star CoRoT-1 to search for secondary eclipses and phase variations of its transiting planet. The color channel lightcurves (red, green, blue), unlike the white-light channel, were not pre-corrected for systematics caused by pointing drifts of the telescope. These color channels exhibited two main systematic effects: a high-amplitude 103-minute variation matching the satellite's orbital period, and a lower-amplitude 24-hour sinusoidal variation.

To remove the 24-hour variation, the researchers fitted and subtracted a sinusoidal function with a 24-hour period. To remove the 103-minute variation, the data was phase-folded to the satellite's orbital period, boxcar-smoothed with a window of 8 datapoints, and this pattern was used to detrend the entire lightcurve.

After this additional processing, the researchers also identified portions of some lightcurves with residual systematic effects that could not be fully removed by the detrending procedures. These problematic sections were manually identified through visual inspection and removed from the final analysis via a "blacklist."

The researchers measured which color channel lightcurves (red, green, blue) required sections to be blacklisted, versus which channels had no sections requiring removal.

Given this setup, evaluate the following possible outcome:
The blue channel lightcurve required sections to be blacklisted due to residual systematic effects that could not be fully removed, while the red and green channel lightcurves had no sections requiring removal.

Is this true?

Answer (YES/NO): YES